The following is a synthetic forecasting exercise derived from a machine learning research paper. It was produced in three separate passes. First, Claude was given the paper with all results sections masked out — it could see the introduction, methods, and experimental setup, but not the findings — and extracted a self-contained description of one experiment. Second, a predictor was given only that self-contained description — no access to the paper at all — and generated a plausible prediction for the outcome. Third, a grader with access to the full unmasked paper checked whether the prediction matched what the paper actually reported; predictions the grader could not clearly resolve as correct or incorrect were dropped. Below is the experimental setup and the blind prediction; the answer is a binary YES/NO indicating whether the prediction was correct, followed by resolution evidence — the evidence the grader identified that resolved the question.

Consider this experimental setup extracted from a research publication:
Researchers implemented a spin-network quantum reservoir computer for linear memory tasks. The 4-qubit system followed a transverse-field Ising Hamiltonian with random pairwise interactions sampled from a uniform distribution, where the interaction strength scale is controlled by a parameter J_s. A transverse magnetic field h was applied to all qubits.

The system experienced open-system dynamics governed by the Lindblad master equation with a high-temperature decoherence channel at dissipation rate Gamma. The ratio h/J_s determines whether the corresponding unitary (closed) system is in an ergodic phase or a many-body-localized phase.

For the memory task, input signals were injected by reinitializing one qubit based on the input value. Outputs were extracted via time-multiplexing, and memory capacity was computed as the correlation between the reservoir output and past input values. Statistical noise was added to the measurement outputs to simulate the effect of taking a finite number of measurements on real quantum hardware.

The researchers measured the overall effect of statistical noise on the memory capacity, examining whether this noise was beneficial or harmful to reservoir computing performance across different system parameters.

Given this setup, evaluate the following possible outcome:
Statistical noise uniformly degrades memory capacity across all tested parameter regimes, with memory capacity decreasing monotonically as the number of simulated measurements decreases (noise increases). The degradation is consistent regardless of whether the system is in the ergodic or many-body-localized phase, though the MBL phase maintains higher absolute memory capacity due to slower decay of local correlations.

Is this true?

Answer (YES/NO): NO